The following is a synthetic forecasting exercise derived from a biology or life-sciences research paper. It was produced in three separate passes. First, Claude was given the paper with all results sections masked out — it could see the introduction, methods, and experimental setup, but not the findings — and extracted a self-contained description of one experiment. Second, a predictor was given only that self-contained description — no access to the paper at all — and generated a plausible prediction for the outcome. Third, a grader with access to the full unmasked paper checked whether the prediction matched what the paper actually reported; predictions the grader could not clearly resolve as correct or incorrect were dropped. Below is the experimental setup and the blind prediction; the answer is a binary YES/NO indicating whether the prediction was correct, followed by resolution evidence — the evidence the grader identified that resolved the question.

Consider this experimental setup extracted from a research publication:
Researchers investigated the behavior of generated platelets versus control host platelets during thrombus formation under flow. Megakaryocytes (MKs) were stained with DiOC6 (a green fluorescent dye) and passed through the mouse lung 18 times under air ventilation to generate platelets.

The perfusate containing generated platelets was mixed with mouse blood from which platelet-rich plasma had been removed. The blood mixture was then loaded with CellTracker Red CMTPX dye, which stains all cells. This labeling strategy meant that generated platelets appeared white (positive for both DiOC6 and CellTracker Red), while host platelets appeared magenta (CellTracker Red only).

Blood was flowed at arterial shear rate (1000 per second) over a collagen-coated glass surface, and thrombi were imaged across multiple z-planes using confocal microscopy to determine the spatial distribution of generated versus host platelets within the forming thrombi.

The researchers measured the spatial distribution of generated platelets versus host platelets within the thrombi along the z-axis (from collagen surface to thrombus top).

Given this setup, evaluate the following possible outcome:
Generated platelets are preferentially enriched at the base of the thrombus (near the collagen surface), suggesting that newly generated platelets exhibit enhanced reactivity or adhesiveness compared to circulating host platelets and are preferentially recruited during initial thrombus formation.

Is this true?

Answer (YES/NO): YES